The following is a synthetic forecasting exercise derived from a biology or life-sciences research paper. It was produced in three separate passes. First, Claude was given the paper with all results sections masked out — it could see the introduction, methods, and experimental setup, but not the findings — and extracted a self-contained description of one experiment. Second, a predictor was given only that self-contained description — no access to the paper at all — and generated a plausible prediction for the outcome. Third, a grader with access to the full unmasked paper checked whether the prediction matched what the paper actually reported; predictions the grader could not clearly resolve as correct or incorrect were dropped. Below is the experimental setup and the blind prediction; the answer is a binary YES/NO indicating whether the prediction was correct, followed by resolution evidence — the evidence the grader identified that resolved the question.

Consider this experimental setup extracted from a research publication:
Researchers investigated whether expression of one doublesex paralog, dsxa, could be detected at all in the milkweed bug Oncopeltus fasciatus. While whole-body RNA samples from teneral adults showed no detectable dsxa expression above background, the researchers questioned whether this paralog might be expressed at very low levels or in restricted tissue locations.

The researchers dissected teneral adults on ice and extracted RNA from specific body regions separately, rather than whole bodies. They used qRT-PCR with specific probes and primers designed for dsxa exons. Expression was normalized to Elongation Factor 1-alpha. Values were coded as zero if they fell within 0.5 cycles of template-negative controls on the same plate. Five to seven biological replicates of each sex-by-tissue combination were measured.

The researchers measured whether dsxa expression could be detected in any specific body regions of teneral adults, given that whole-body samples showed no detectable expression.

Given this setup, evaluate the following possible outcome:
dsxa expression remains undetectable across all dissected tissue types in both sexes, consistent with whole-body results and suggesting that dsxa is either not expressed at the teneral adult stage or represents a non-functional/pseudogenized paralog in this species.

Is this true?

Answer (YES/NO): NO